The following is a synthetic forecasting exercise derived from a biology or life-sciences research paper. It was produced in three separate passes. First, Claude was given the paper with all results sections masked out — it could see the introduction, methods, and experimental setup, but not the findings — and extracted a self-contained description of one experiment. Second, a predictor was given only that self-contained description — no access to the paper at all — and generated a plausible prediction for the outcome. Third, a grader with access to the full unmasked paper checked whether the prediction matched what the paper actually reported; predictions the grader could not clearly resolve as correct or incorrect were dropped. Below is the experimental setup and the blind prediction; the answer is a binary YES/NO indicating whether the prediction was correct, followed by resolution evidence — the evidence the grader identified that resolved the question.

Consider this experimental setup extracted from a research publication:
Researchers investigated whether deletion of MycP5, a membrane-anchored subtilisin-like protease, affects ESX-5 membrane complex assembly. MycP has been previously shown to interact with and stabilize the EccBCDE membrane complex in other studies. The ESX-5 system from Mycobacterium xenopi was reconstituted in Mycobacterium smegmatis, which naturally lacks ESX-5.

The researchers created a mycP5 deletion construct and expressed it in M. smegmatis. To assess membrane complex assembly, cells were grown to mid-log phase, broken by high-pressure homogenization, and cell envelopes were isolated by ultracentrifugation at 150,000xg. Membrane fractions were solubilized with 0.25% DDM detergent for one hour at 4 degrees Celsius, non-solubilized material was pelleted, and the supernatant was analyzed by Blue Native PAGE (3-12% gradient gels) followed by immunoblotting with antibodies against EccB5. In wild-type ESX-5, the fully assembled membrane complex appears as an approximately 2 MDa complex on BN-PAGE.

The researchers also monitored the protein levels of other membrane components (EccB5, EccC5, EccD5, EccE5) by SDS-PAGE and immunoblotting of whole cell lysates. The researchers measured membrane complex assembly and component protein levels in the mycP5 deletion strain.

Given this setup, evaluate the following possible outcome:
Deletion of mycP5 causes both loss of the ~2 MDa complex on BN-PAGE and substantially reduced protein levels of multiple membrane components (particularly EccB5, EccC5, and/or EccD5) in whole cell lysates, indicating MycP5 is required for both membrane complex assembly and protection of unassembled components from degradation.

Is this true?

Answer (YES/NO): NO